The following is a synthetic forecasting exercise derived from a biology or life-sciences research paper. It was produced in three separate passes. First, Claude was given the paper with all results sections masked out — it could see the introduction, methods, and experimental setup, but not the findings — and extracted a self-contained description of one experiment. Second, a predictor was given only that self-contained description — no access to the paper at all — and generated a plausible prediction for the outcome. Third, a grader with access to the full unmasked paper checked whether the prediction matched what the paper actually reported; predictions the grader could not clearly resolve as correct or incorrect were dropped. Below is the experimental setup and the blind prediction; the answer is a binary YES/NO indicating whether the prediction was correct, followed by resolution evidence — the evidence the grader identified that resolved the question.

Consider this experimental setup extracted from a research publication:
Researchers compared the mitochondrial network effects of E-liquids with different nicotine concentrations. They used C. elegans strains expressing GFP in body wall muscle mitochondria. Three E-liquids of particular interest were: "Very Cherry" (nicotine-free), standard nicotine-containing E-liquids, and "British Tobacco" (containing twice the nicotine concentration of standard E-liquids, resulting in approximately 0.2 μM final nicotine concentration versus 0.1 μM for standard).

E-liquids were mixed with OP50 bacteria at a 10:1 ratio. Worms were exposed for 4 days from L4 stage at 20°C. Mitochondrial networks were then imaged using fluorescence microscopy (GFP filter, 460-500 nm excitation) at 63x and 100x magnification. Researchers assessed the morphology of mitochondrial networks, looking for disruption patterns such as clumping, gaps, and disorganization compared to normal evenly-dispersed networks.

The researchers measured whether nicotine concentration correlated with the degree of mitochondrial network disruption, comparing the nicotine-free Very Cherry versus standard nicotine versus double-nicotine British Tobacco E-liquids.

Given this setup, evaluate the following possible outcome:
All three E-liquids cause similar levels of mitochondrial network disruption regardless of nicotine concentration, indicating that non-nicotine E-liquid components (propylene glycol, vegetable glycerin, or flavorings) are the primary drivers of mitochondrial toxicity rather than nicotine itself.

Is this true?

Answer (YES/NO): YES